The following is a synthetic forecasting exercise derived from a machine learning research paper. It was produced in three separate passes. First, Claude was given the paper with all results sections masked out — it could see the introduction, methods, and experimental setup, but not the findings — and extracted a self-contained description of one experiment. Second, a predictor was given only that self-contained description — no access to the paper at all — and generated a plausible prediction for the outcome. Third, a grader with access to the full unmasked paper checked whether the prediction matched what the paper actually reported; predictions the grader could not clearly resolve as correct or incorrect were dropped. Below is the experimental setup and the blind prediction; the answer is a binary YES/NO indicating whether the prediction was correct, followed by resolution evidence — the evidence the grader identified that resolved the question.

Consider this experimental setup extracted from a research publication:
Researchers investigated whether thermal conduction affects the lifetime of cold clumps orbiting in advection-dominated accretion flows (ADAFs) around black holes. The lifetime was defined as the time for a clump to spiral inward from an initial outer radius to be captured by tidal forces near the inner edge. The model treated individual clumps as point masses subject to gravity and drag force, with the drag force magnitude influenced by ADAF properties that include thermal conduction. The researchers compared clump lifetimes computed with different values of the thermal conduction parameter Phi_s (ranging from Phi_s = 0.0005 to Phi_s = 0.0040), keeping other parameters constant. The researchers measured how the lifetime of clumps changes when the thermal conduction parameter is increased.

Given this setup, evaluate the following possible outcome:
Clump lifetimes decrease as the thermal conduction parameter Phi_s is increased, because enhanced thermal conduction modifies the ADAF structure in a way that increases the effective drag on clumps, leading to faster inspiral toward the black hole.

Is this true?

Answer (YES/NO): YES